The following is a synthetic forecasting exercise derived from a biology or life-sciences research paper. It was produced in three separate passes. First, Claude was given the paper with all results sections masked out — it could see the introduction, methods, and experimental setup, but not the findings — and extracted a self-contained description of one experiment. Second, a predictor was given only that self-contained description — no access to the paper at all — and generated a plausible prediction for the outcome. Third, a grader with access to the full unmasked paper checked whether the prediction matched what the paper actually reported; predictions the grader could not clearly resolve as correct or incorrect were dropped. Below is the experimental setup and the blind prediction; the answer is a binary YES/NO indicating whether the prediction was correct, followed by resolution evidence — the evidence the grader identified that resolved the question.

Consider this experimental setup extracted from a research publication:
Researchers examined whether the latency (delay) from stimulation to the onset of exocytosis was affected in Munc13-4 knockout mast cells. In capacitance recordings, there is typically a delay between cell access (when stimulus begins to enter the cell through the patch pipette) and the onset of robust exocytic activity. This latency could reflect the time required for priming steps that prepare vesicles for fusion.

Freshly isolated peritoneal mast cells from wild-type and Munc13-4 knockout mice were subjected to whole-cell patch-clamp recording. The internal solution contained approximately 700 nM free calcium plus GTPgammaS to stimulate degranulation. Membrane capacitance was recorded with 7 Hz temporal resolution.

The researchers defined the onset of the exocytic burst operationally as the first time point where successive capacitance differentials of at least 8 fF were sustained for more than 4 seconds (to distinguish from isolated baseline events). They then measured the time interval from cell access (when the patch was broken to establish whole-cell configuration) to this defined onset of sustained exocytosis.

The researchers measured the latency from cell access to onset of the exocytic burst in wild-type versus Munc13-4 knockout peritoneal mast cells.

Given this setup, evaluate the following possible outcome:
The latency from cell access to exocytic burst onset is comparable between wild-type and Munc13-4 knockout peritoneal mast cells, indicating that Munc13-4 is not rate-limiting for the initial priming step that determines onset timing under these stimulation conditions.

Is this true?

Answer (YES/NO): NO